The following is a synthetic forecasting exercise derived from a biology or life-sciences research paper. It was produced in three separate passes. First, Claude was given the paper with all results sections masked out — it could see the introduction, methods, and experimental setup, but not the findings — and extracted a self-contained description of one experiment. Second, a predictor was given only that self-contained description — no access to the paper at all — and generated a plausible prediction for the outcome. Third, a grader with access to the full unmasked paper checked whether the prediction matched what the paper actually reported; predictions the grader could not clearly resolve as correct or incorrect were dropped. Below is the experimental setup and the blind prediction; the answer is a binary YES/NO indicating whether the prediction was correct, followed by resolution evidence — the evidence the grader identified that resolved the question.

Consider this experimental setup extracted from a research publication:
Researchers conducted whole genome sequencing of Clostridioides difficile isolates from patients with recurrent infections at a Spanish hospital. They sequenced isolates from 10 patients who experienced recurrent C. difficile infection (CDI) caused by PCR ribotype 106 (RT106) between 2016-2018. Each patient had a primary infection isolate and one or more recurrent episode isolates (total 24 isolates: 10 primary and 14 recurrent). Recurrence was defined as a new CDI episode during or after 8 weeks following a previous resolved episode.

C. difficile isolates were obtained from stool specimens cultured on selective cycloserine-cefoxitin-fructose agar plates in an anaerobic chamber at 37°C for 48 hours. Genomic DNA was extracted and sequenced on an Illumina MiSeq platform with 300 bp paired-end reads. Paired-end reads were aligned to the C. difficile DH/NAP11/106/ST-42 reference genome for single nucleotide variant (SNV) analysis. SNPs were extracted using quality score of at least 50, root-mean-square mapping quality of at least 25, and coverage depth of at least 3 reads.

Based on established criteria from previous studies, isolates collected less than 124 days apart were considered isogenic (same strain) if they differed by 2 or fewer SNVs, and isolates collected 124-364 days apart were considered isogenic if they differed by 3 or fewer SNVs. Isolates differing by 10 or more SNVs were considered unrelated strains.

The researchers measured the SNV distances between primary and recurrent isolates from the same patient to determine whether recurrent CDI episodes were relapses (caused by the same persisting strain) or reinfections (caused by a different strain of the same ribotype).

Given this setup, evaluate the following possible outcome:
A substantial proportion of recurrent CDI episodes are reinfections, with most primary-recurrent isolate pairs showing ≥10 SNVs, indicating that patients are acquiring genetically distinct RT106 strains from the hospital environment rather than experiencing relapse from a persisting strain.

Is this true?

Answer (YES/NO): NO